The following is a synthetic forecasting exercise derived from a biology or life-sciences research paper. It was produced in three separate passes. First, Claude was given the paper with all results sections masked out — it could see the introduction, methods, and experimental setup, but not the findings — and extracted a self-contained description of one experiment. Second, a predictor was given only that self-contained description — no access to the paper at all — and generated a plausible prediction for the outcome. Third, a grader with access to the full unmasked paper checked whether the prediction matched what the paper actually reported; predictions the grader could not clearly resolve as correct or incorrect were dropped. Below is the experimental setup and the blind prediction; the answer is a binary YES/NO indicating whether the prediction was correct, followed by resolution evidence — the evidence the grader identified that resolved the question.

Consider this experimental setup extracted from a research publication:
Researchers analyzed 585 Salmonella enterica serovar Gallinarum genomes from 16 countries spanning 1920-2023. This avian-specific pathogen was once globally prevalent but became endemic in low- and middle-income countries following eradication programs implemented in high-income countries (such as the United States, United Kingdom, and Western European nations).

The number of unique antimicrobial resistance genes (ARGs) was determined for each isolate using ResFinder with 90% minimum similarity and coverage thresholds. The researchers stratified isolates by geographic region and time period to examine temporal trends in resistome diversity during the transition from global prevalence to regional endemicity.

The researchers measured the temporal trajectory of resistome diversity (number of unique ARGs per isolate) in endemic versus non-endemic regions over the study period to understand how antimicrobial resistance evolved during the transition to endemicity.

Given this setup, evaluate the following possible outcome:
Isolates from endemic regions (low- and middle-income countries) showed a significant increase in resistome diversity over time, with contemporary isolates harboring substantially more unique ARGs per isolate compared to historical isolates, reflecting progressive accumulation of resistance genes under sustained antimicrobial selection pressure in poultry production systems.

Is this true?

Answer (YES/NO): YES